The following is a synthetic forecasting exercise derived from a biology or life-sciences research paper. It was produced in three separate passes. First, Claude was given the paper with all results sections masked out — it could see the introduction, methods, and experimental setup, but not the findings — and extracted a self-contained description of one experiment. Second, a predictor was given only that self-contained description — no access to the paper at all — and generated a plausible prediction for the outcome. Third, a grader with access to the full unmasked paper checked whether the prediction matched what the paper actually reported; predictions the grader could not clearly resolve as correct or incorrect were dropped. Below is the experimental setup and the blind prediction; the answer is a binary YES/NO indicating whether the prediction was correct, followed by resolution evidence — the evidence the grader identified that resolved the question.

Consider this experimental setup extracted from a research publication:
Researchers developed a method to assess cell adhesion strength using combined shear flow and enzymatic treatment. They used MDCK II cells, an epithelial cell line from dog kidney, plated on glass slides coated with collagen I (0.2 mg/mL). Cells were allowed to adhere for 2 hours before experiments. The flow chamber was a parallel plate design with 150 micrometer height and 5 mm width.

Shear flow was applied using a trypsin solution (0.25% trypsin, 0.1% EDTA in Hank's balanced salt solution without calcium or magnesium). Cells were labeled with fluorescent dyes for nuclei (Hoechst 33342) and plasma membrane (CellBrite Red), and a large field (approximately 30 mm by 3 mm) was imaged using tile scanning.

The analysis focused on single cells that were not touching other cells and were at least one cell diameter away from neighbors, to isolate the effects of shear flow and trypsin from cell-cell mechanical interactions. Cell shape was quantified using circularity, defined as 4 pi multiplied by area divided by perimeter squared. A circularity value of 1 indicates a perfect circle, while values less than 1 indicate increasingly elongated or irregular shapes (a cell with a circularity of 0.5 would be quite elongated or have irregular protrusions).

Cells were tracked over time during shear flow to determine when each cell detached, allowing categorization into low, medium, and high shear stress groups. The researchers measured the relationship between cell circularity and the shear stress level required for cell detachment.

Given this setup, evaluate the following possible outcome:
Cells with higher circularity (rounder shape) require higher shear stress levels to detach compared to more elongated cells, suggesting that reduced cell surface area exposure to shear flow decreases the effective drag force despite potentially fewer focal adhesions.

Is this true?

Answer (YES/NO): YES